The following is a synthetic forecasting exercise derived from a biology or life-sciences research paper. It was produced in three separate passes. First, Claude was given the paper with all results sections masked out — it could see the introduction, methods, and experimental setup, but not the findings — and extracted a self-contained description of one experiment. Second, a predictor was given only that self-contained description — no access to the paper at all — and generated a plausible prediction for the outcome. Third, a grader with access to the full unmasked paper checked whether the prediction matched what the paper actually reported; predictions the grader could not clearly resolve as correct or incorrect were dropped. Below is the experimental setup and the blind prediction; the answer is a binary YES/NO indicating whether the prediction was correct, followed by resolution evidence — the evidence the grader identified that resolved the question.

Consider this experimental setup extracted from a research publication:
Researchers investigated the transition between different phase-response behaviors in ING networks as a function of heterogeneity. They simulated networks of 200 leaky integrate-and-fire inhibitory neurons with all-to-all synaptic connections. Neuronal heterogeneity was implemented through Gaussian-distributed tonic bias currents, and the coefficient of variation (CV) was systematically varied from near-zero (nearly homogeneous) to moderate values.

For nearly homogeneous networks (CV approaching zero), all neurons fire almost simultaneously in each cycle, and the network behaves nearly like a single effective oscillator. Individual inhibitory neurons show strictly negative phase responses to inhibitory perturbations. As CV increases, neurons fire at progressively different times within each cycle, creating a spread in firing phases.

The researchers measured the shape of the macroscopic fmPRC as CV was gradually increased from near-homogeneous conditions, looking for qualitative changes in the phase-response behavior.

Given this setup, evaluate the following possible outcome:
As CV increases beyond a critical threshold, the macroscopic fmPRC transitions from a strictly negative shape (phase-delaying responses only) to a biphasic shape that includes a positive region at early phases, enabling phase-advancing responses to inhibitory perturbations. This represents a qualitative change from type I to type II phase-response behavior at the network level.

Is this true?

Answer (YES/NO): YES